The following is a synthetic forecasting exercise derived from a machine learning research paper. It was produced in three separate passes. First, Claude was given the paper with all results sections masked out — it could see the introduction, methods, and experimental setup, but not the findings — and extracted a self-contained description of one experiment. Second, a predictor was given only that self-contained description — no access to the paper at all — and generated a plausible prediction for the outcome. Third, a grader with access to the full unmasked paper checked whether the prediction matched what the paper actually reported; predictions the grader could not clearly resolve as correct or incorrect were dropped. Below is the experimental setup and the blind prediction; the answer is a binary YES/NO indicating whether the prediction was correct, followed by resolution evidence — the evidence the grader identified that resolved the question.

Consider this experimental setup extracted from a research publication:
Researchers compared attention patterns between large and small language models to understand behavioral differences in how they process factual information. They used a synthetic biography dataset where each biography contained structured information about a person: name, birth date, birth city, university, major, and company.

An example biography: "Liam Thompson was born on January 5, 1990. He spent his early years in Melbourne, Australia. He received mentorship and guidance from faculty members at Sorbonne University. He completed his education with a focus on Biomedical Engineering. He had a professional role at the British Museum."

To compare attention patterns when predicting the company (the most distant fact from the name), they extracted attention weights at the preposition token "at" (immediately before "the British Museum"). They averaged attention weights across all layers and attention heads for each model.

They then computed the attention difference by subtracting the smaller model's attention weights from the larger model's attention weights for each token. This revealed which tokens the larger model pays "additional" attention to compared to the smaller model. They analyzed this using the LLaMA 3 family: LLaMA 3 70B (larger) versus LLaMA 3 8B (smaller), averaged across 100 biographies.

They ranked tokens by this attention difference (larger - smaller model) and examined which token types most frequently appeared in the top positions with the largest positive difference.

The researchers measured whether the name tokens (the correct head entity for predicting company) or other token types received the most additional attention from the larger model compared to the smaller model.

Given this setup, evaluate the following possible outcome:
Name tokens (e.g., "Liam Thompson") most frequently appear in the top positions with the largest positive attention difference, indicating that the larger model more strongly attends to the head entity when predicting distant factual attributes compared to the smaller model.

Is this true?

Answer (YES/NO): YES